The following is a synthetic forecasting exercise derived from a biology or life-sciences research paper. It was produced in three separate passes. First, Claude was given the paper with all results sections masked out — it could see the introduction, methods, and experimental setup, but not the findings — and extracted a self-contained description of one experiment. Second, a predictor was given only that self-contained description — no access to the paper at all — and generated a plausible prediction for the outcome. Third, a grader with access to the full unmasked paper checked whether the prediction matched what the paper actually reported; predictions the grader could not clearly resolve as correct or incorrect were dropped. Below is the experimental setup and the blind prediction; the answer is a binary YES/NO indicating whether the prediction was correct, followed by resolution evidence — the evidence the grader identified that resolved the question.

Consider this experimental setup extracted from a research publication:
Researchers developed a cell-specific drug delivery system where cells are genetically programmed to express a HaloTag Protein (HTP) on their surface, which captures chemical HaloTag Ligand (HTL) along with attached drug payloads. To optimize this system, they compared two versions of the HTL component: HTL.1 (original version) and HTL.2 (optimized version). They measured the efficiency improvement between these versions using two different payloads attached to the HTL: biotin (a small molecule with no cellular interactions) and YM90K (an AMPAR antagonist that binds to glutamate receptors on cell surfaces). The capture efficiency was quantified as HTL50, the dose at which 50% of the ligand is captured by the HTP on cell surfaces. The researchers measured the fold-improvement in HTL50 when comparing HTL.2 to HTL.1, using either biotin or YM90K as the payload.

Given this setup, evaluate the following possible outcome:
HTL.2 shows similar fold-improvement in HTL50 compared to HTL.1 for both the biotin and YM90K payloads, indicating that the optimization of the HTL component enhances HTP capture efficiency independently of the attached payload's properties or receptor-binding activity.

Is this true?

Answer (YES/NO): NO